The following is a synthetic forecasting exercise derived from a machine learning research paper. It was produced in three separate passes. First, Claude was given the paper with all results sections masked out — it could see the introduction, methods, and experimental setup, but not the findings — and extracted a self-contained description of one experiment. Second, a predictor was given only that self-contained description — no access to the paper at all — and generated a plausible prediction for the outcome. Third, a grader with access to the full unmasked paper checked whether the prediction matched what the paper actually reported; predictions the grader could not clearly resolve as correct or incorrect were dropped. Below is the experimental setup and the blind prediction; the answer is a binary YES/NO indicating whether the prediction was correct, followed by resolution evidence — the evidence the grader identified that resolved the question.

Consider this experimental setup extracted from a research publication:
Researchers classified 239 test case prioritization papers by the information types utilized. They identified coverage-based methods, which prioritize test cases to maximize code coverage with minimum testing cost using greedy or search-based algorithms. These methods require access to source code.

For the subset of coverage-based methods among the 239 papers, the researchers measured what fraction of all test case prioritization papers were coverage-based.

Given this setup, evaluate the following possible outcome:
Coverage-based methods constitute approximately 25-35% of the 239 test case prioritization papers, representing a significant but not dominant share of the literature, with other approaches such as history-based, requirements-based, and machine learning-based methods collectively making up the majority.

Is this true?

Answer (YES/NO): NO